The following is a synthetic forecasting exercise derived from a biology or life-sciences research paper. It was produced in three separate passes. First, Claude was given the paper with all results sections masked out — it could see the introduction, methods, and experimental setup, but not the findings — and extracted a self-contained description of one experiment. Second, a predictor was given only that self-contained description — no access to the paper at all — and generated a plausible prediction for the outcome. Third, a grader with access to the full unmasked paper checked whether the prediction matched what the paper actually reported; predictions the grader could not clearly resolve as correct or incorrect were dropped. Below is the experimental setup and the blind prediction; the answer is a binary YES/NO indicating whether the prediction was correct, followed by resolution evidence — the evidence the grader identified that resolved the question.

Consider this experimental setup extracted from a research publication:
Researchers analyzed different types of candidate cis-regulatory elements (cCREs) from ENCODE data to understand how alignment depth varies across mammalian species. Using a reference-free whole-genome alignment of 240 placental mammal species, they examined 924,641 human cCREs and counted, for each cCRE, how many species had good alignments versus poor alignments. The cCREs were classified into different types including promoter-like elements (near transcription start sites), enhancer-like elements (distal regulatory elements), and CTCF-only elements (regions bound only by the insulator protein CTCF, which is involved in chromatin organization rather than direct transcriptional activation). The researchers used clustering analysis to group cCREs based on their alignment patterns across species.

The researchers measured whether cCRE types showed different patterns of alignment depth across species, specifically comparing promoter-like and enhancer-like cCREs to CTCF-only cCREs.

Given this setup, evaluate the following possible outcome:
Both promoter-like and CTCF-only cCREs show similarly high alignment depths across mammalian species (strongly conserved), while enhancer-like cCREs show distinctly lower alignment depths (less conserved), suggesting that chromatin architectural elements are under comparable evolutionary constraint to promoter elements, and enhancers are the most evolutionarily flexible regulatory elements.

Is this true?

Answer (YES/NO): NO